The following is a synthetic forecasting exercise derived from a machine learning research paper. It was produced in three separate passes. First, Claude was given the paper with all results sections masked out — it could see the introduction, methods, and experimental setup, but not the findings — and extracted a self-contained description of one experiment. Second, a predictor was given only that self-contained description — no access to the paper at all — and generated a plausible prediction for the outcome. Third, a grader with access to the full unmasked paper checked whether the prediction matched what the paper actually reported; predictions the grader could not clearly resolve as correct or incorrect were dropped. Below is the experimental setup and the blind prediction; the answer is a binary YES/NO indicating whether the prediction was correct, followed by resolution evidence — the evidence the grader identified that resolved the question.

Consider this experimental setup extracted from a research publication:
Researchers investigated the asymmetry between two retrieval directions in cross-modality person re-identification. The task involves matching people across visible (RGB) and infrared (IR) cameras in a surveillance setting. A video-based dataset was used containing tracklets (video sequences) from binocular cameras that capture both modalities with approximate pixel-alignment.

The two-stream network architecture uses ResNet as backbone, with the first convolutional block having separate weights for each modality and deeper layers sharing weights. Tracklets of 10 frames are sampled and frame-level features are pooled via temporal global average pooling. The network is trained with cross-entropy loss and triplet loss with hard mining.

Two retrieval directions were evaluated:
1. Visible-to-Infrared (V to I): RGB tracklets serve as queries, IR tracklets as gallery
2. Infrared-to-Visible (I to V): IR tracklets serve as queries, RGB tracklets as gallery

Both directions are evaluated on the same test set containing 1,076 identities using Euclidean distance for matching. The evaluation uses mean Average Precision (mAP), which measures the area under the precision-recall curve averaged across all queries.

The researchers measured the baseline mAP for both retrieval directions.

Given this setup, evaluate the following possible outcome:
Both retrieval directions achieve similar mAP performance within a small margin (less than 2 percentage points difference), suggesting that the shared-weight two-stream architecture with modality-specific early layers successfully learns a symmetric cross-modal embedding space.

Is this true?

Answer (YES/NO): YES